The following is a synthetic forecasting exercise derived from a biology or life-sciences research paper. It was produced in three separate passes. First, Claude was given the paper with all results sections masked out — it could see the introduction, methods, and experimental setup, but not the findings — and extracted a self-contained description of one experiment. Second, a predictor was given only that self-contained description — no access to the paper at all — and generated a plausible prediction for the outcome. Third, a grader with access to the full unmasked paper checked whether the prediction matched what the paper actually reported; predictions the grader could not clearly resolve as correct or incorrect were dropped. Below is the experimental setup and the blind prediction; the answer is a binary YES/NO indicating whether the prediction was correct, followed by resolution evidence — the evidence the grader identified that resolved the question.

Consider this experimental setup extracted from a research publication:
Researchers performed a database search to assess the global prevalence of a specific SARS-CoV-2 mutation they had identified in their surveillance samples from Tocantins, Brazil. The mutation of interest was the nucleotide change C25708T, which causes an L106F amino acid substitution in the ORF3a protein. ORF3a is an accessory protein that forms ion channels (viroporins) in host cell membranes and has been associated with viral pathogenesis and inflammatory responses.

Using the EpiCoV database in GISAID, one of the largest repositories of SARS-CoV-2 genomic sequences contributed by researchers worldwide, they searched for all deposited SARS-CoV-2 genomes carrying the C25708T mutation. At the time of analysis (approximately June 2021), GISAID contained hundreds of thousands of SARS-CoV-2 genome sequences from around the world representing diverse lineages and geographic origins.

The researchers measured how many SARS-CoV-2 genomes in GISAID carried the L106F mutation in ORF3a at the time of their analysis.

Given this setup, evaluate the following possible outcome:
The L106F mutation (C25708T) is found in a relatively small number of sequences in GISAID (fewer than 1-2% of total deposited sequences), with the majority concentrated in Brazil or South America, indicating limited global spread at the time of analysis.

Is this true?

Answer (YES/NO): NO